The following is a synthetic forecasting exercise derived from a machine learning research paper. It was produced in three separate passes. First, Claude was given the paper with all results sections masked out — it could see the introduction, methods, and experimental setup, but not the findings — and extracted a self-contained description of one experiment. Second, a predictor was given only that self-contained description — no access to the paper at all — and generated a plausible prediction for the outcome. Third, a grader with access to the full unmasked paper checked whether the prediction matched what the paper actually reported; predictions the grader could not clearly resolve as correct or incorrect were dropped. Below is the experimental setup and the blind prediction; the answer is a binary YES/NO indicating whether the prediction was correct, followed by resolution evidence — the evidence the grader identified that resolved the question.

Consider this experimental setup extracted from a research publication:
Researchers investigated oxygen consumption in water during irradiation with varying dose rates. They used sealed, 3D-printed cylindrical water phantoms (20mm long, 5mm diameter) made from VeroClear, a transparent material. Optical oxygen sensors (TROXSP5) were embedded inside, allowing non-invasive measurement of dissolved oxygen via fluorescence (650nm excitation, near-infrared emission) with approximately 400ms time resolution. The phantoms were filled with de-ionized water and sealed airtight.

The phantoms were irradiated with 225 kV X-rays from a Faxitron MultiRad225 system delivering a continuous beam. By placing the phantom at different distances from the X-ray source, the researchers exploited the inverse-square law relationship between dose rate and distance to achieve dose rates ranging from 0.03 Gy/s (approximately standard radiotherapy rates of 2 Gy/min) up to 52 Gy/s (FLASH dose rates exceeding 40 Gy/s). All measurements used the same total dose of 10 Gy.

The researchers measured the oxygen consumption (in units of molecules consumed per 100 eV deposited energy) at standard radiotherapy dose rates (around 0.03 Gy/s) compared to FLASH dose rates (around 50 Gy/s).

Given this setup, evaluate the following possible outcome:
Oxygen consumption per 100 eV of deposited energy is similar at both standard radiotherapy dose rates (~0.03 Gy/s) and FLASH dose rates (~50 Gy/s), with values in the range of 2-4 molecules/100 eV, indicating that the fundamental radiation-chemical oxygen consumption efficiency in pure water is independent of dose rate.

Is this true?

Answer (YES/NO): NO